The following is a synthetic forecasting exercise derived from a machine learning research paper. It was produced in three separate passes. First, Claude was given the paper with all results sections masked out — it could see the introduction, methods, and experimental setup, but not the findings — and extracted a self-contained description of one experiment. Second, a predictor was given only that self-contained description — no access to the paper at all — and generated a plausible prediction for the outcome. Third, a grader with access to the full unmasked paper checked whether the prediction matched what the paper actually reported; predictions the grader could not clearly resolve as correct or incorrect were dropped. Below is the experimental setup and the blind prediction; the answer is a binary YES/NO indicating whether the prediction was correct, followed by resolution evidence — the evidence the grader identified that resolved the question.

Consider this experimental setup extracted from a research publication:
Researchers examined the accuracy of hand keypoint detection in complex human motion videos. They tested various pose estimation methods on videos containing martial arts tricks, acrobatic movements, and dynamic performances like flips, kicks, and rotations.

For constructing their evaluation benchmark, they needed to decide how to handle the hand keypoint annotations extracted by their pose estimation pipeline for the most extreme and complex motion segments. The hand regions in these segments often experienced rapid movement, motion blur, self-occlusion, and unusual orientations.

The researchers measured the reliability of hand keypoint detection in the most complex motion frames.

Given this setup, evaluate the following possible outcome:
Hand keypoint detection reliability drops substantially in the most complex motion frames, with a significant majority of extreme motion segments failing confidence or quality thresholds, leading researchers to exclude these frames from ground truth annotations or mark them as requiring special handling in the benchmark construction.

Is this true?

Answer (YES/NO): YES